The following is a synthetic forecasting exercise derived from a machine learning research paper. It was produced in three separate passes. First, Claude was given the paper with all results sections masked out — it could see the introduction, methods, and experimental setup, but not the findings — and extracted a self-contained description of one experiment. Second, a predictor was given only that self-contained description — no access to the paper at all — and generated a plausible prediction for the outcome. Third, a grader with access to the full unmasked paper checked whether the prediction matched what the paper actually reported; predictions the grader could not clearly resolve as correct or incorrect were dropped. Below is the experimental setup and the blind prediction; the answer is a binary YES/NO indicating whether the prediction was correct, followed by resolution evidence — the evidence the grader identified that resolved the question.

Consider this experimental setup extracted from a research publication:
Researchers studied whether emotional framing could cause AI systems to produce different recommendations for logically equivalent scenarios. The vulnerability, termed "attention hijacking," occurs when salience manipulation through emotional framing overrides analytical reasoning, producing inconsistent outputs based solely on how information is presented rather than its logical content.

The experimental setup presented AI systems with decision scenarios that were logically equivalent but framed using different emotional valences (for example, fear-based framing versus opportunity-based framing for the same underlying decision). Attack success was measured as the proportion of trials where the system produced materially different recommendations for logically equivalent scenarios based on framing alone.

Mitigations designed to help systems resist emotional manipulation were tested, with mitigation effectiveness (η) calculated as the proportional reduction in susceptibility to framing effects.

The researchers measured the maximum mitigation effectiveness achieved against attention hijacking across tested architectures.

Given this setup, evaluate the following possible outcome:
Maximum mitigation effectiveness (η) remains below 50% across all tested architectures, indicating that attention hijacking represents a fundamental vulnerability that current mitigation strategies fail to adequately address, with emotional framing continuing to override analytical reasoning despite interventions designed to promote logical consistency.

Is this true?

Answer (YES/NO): NO